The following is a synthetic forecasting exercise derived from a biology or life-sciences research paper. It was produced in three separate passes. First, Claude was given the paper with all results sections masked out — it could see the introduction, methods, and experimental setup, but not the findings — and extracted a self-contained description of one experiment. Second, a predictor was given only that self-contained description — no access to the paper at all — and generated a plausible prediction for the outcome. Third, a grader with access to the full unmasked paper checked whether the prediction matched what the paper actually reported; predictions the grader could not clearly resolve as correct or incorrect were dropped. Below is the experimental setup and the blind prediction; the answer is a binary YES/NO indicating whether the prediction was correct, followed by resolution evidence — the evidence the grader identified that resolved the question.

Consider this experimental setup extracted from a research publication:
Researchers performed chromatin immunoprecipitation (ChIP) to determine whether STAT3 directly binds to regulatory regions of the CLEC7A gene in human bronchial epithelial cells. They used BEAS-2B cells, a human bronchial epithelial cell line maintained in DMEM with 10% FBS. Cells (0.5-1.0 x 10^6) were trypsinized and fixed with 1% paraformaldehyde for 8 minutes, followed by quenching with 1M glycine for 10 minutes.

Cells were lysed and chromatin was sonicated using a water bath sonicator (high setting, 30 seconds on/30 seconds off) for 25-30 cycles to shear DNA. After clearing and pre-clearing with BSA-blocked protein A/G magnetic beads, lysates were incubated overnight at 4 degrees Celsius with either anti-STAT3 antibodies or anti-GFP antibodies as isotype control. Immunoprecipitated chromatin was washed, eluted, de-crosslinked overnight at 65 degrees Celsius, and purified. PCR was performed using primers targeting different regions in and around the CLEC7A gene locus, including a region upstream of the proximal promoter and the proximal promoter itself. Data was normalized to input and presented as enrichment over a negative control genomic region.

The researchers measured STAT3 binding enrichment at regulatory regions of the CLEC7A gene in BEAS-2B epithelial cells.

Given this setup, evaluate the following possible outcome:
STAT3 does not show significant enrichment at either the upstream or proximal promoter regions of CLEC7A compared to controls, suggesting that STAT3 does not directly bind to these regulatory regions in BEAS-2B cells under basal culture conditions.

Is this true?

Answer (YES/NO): NO